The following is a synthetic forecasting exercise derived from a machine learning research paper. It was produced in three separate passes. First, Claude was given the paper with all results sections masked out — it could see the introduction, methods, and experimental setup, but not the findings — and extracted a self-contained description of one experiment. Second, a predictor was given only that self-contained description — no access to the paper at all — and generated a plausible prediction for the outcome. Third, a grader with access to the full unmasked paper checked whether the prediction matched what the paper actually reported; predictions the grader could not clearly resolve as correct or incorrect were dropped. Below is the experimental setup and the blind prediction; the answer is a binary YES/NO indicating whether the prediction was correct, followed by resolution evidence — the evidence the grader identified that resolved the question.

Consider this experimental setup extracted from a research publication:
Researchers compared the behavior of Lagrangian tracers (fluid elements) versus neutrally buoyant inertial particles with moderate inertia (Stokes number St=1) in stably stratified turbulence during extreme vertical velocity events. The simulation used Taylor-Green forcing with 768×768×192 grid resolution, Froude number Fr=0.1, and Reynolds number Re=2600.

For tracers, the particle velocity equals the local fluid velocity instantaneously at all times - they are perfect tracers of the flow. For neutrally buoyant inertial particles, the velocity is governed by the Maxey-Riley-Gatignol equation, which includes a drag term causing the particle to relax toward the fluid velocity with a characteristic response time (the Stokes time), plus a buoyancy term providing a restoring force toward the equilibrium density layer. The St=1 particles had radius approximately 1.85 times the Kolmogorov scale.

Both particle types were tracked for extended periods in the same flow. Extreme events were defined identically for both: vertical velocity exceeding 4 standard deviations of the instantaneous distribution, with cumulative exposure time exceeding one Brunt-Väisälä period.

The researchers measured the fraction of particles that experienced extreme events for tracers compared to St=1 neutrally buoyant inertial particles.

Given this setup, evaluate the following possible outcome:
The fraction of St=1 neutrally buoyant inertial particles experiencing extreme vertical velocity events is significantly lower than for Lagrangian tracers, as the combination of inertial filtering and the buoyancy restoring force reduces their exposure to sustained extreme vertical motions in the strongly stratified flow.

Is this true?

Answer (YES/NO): YES